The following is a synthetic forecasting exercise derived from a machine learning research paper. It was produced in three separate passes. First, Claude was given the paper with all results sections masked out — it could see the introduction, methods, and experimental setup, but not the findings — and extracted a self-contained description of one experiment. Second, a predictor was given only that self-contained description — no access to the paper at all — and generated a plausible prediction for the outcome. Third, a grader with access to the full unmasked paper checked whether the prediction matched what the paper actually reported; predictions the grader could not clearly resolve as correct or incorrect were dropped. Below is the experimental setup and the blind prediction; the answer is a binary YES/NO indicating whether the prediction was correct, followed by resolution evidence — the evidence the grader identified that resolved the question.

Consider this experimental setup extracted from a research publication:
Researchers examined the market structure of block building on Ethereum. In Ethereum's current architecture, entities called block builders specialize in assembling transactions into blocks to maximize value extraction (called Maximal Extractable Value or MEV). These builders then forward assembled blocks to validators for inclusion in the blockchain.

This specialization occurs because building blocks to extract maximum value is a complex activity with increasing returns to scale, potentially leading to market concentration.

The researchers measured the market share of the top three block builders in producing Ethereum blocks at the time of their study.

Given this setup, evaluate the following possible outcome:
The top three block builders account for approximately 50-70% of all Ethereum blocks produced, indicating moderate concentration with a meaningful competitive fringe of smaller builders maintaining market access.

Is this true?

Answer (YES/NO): NO